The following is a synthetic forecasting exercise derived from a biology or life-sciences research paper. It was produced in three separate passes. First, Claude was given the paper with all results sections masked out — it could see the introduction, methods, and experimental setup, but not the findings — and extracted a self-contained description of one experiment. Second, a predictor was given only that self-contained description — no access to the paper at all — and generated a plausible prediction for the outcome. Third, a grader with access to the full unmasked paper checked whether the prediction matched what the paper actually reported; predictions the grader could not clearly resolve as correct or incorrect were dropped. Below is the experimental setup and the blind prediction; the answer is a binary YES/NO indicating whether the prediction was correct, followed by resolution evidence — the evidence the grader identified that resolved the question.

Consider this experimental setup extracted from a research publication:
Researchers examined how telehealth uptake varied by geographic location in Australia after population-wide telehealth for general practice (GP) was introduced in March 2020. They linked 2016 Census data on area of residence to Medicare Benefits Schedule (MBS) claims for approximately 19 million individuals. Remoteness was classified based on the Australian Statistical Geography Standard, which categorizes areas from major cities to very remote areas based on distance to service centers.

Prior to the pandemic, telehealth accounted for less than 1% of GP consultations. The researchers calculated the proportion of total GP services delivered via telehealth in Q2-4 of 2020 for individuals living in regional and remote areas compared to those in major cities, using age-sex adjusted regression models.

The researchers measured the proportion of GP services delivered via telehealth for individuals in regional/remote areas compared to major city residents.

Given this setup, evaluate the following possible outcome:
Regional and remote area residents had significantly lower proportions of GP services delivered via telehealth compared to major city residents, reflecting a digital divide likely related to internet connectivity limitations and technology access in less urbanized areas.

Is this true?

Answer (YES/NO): YES